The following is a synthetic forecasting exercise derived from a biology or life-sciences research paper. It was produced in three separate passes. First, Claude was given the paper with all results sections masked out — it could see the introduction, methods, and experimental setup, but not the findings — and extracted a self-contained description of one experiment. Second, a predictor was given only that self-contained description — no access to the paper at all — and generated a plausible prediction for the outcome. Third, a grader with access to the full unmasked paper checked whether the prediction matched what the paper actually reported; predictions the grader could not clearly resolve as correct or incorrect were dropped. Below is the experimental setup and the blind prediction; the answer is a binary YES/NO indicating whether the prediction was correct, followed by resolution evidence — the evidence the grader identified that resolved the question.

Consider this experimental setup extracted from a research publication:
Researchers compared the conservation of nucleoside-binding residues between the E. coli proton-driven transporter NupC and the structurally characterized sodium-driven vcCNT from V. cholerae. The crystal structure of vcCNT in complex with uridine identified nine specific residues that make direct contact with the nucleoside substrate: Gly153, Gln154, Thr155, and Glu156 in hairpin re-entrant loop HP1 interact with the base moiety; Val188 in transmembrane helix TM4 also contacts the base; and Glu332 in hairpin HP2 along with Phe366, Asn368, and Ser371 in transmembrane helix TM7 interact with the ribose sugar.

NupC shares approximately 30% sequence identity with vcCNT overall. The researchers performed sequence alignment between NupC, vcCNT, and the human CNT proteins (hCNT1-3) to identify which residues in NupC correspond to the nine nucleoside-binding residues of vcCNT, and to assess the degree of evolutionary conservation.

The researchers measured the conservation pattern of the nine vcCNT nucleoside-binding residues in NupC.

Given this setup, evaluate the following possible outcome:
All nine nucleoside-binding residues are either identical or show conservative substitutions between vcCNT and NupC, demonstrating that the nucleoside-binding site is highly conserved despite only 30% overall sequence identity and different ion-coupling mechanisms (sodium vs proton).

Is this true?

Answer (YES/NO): YES